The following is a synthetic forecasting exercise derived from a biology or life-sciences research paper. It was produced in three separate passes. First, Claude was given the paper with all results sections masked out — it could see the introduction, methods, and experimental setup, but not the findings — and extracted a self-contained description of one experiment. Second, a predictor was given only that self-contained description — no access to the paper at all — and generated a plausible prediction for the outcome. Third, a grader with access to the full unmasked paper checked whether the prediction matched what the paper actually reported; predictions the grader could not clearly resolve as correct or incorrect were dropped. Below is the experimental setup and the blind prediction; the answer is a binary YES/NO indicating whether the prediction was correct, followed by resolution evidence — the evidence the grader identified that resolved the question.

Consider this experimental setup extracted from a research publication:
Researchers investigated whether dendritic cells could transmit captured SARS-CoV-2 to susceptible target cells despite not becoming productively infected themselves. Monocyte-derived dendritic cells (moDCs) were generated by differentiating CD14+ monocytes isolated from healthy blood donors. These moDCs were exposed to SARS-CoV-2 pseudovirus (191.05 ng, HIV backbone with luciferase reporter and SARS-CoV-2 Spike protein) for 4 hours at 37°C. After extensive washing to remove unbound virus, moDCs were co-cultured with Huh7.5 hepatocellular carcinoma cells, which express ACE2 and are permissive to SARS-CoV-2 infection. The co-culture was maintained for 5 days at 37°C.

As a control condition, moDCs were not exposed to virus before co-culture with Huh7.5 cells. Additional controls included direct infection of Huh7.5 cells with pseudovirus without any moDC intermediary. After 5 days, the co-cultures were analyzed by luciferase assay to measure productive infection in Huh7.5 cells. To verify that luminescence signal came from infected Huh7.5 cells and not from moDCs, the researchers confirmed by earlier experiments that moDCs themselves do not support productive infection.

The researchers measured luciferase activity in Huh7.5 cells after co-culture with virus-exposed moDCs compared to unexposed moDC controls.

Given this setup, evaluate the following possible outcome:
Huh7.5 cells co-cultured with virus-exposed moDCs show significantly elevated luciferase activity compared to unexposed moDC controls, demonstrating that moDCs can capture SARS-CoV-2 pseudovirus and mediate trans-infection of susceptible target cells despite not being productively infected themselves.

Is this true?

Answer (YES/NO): YES